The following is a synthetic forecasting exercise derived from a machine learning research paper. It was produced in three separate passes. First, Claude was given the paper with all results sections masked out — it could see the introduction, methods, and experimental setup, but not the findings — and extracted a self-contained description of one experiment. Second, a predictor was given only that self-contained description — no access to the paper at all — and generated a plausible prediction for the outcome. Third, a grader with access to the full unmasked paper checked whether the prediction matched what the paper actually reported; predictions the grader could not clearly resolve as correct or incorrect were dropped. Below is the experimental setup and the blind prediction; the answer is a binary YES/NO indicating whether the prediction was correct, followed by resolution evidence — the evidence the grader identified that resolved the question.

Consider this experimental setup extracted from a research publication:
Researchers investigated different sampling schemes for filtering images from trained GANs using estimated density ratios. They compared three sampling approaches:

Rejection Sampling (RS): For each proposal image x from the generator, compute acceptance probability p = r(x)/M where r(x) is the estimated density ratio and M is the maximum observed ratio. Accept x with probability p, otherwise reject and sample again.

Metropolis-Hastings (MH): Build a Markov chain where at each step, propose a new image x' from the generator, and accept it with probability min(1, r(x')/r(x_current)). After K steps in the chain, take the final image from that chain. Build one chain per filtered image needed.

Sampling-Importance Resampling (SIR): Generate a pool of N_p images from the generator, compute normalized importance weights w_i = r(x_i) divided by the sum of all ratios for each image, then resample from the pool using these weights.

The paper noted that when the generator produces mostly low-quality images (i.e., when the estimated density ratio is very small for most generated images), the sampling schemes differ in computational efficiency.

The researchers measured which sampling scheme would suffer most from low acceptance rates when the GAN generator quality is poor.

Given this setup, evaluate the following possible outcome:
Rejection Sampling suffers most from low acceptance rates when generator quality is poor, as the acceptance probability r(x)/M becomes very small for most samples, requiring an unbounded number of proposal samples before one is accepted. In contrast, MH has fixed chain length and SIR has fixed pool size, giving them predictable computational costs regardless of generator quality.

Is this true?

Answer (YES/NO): NO